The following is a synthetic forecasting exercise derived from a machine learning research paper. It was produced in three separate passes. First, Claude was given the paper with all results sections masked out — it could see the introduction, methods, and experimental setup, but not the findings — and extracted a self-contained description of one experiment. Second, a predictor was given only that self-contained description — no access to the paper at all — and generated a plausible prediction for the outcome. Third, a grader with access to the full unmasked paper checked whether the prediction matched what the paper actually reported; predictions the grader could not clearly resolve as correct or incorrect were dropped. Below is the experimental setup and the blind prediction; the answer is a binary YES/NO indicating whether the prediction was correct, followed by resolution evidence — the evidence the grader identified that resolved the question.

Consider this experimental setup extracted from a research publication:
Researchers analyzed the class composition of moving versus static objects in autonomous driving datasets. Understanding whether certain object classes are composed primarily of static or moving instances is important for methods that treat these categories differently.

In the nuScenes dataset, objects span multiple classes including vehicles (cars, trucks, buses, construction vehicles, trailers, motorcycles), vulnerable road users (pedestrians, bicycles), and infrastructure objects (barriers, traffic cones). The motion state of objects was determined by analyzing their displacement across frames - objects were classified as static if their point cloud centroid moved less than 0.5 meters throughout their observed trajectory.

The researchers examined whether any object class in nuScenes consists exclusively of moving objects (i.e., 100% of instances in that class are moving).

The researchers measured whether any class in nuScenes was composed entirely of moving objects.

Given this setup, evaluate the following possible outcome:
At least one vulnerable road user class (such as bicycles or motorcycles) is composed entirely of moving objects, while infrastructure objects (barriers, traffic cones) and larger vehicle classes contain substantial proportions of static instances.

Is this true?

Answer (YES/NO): NO